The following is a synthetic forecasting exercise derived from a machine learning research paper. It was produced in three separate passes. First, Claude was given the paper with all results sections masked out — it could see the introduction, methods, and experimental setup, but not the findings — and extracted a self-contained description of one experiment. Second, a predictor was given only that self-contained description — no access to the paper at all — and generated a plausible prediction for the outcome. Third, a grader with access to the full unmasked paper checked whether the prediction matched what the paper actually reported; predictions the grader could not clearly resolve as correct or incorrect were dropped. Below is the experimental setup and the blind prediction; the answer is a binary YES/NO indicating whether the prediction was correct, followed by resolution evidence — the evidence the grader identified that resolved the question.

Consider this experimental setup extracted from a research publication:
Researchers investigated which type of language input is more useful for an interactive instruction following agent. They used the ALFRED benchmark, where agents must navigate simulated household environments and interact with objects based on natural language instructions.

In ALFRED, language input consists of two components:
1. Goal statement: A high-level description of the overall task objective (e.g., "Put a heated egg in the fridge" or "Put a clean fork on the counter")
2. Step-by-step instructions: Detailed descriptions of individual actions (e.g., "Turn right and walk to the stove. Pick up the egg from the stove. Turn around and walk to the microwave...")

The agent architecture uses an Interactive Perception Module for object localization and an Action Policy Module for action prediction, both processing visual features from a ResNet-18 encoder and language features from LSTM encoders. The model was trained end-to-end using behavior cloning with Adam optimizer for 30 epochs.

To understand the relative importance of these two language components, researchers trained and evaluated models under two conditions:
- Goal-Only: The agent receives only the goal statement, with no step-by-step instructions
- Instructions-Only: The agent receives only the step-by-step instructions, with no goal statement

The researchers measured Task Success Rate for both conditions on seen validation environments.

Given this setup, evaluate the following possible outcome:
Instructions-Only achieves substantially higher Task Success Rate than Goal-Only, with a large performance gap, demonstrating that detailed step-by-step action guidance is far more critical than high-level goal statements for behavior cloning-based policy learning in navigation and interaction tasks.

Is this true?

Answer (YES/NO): YES